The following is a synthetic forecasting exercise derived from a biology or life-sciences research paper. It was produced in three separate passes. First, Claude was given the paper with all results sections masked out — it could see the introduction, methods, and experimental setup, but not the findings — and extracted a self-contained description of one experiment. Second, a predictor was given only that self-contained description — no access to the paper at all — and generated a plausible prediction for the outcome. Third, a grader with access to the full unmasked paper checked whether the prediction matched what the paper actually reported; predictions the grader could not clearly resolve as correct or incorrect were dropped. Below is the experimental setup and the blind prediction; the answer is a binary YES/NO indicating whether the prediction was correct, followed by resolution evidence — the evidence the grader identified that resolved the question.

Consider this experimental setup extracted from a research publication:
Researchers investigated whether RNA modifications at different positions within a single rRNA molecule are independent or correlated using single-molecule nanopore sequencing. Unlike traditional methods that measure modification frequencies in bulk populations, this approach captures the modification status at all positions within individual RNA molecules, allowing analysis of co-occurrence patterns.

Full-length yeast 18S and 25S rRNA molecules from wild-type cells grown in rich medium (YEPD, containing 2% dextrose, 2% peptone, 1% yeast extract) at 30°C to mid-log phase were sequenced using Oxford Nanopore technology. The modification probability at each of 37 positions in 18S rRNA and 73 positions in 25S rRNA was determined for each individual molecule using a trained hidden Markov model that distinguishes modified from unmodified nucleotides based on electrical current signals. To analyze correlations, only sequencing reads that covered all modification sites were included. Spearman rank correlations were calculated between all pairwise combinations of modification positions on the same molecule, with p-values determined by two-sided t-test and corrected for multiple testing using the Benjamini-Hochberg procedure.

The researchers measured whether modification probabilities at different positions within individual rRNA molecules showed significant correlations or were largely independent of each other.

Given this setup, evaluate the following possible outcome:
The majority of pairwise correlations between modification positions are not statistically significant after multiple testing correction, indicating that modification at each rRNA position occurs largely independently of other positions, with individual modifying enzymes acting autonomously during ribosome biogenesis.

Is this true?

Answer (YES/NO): NO